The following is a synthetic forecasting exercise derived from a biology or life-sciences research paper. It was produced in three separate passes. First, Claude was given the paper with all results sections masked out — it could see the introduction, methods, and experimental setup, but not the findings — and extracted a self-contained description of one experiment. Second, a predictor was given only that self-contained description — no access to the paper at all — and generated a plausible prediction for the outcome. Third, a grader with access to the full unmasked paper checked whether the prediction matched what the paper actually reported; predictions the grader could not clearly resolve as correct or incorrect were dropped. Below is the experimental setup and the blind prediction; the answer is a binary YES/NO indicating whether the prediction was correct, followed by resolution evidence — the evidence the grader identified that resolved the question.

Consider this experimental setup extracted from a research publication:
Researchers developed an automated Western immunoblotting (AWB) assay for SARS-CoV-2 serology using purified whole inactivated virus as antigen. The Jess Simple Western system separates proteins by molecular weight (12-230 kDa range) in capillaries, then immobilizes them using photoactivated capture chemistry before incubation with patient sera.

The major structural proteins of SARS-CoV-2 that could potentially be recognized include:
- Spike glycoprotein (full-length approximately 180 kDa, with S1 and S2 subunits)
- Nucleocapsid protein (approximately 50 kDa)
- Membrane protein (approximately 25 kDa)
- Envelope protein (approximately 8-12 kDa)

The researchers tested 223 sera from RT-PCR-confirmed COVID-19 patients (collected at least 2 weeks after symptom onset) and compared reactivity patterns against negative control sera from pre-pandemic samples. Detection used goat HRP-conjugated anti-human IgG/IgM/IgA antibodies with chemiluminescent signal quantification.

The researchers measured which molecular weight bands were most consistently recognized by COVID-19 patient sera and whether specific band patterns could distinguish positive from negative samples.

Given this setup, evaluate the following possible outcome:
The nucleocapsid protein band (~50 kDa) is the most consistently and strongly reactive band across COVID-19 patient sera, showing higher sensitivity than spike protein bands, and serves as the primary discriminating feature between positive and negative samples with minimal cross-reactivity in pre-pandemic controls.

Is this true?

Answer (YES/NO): NO